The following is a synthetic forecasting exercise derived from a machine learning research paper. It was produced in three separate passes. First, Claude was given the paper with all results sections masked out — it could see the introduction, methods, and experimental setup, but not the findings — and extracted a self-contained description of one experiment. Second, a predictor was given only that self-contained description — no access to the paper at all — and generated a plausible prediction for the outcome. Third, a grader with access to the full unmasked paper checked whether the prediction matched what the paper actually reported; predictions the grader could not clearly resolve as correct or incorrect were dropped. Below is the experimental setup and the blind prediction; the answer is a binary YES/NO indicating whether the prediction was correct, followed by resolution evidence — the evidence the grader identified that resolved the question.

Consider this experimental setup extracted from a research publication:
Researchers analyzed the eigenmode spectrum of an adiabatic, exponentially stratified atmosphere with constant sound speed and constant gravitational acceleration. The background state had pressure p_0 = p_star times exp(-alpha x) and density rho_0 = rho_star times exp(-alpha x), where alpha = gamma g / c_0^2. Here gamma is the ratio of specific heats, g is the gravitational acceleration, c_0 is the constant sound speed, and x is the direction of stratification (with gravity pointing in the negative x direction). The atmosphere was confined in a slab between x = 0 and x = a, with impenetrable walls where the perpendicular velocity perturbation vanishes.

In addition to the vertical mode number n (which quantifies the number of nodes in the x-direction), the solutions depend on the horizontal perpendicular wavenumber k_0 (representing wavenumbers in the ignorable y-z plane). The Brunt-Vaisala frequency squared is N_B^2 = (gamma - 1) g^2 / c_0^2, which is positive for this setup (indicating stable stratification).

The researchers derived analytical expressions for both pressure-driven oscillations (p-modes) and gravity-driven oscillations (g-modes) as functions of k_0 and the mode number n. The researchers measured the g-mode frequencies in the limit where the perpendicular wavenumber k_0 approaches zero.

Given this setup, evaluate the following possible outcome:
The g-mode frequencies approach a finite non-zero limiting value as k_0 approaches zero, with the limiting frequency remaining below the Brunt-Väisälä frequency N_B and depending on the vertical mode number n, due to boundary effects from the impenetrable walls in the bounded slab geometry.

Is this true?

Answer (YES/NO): NO